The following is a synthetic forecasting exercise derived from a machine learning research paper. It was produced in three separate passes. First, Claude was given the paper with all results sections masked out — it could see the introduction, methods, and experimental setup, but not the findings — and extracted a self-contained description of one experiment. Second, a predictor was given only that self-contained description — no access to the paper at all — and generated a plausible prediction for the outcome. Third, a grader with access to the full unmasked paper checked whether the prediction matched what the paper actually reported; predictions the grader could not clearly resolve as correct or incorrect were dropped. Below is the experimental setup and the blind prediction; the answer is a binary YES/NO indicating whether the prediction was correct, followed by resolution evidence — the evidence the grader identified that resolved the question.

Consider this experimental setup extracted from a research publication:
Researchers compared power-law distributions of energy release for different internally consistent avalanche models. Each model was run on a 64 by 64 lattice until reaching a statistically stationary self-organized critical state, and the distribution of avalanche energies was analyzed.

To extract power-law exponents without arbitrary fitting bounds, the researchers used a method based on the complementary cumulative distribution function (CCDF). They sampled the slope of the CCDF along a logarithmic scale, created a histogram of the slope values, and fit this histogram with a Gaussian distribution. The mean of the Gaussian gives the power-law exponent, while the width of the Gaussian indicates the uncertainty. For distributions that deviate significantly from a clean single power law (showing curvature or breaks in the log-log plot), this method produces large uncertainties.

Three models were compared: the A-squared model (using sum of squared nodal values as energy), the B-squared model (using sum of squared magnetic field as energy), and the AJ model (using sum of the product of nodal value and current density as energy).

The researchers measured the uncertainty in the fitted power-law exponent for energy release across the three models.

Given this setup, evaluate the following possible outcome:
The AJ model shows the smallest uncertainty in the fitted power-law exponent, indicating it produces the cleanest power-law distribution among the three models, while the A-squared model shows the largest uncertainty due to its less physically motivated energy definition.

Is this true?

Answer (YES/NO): NO